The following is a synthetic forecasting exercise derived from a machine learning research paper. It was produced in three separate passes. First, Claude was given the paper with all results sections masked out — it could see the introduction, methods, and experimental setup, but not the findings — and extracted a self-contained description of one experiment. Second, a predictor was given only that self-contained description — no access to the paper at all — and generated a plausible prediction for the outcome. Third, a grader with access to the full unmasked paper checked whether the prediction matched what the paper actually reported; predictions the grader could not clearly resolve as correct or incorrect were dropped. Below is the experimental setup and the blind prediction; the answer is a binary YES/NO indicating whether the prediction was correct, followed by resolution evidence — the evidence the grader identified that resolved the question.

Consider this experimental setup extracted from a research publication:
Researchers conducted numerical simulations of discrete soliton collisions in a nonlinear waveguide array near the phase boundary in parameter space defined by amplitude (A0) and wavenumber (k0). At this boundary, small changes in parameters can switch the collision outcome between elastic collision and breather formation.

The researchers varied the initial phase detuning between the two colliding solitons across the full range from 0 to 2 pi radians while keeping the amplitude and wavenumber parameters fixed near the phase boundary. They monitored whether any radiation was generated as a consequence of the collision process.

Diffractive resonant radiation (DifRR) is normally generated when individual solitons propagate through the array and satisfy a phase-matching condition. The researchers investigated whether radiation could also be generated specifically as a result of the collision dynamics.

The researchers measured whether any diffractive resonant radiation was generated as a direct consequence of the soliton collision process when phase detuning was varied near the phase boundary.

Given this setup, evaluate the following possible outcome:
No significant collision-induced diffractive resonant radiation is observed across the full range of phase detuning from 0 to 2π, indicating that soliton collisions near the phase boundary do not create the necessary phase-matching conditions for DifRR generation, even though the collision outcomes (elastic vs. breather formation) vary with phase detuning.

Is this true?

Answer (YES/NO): NO